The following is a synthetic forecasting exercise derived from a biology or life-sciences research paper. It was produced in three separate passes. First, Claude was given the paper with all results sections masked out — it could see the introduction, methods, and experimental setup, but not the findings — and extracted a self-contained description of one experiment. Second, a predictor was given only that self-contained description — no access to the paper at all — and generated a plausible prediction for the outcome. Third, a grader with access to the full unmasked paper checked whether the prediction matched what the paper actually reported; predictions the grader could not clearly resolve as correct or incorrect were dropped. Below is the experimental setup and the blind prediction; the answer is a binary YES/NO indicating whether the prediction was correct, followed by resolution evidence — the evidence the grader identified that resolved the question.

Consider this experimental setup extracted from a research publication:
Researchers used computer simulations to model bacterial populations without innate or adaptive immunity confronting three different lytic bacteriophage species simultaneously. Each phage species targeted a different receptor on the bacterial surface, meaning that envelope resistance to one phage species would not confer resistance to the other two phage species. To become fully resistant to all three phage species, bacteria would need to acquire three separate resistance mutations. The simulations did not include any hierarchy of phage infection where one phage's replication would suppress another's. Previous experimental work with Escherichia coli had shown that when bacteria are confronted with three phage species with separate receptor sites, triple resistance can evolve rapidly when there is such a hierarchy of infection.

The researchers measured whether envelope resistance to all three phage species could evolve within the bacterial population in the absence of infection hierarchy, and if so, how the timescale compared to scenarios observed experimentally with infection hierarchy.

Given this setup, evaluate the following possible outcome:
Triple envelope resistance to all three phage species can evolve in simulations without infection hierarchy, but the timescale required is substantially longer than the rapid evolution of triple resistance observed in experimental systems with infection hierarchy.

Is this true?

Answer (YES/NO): YES